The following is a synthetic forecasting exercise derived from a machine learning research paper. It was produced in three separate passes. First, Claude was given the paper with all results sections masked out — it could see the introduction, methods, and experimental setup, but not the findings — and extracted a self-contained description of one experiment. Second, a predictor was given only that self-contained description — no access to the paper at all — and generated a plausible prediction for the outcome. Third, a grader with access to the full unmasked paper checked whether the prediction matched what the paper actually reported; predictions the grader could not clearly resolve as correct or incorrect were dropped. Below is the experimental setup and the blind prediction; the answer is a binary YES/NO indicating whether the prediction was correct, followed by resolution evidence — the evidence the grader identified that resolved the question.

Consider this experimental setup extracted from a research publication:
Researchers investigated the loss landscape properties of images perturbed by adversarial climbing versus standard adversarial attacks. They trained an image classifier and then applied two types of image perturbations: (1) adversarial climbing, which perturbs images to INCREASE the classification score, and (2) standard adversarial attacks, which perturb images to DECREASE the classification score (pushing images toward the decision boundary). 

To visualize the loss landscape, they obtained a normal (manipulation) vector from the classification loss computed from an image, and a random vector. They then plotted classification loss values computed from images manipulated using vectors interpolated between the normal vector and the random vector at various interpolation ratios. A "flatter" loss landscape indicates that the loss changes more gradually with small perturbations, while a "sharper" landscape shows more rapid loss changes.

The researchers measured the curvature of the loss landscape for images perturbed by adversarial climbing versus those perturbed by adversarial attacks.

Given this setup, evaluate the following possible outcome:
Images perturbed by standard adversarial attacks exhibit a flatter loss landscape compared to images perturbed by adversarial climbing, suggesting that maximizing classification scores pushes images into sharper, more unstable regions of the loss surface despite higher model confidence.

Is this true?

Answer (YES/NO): NO